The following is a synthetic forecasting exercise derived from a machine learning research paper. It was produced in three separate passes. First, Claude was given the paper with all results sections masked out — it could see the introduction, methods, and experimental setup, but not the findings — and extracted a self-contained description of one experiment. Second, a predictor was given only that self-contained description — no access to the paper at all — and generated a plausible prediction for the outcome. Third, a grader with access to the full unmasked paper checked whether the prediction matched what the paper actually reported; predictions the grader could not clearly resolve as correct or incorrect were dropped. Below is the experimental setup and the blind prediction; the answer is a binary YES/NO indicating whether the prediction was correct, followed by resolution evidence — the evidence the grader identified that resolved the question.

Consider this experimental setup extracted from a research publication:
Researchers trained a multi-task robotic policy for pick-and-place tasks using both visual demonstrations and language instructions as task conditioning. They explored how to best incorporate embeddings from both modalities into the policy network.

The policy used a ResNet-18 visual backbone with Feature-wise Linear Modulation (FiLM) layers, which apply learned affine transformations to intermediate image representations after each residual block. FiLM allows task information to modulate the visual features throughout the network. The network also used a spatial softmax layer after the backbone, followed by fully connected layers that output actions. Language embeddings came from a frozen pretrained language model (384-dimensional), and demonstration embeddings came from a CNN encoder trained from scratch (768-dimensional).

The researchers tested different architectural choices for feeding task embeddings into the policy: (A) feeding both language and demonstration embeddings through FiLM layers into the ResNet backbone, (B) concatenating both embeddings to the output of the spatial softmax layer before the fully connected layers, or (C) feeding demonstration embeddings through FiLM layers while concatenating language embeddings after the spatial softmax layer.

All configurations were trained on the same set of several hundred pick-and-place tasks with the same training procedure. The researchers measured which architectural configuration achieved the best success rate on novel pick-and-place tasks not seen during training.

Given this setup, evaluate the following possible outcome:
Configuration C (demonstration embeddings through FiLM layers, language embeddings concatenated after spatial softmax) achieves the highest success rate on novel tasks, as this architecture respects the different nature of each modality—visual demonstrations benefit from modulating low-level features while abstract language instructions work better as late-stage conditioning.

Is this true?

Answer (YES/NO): YES